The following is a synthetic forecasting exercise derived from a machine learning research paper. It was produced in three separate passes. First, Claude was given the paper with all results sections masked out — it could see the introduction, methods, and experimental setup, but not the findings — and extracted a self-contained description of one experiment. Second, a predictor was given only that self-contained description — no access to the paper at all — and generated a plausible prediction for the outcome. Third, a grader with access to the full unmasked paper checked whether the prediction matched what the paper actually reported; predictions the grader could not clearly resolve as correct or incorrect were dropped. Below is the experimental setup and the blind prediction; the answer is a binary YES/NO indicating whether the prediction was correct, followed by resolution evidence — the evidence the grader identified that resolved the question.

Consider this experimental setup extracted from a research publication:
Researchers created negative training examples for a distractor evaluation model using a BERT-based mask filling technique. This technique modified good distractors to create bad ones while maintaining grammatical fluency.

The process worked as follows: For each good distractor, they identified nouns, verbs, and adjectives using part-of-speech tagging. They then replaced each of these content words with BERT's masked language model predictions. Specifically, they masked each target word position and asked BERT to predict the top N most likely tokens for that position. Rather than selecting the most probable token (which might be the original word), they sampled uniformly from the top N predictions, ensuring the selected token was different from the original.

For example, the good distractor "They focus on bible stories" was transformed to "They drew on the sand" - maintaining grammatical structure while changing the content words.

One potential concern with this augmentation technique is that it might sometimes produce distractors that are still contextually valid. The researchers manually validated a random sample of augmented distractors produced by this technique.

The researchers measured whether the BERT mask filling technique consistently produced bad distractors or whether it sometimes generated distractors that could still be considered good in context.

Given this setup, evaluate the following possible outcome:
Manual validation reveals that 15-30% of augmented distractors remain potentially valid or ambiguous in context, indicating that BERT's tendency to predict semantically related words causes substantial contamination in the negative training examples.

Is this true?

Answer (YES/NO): NO